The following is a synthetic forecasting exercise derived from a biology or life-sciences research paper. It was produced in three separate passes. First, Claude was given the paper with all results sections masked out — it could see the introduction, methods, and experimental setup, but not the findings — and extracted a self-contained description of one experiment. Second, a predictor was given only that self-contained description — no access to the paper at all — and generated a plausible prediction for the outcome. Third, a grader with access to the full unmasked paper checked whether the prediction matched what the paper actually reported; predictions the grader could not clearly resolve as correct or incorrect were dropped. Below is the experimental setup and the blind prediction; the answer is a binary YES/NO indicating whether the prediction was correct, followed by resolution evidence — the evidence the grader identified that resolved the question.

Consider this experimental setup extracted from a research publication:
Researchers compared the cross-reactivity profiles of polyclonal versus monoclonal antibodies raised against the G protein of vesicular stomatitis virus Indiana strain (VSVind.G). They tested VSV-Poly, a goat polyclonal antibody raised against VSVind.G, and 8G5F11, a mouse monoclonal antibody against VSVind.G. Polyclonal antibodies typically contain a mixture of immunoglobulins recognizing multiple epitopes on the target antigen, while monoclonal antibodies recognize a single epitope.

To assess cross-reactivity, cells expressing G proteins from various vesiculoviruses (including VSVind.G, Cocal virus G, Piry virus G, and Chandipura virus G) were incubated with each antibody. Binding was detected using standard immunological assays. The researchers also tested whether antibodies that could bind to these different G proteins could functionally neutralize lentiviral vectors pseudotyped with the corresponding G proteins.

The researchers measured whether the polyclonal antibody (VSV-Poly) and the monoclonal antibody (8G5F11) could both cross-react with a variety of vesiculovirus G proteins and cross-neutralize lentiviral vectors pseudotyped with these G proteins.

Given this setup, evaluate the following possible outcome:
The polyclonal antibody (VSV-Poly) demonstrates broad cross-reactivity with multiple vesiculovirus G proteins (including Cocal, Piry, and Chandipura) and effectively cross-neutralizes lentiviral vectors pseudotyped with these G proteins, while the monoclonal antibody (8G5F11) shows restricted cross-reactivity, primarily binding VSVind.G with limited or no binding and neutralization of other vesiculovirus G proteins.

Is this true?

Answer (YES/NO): NO